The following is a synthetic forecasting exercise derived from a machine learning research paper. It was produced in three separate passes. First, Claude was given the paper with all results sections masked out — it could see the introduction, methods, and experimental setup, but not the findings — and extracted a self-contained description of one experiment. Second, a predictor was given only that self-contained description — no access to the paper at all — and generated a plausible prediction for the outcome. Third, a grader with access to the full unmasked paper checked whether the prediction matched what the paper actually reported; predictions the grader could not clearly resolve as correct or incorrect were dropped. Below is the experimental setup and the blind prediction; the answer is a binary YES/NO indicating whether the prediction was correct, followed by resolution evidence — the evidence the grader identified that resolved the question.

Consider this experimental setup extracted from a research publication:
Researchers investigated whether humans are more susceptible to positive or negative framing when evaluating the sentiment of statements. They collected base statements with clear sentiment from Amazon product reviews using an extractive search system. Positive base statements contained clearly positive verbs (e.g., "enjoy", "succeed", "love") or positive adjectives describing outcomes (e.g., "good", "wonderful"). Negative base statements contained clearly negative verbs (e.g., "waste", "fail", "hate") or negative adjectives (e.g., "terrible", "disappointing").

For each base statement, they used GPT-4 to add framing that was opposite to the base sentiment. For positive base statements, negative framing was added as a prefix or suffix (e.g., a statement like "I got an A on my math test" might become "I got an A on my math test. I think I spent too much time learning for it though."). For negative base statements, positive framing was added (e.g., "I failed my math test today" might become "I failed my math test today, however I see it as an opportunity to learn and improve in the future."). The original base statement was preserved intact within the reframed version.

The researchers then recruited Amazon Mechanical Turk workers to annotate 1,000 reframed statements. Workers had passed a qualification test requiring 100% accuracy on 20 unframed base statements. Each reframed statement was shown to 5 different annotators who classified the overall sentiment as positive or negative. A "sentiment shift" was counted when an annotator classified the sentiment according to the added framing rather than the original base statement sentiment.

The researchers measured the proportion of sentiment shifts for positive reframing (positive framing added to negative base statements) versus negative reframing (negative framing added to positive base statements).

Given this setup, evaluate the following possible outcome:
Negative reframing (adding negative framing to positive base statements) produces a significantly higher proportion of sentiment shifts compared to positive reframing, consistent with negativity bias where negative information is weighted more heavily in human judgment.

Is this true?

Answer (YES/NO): NO